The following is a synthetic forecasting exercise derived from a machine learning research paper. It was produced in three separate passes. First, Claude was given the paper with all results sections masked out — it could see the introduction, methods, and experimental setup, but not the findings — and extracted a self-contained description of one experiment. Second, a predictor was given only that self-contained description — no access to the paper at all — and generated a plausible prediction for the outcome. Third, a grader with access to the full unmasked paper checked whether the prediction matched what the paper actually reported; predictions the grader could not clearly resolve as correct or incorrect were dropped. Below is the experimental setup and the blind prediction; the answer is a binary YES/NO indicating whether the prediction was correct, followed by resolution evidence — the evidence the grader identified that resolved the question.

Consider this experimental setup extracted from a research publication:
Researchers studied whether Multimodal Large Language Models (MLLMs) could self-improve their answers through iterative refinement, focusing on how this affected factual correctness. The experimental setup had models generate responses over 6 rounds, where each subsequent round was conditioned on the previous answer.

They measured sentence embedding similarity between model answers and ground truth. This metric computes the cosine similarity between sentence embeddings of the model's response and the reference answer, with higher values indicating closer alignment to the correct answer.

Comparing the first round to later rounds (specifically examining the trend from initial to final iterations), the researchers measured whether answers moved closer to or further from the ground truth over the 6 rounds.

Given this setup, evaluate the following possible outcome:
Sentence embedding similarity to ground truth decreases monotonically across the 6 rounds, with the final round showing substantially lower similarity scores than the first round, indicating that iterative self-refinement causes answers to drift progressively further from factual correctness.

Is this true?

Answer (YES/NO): NO